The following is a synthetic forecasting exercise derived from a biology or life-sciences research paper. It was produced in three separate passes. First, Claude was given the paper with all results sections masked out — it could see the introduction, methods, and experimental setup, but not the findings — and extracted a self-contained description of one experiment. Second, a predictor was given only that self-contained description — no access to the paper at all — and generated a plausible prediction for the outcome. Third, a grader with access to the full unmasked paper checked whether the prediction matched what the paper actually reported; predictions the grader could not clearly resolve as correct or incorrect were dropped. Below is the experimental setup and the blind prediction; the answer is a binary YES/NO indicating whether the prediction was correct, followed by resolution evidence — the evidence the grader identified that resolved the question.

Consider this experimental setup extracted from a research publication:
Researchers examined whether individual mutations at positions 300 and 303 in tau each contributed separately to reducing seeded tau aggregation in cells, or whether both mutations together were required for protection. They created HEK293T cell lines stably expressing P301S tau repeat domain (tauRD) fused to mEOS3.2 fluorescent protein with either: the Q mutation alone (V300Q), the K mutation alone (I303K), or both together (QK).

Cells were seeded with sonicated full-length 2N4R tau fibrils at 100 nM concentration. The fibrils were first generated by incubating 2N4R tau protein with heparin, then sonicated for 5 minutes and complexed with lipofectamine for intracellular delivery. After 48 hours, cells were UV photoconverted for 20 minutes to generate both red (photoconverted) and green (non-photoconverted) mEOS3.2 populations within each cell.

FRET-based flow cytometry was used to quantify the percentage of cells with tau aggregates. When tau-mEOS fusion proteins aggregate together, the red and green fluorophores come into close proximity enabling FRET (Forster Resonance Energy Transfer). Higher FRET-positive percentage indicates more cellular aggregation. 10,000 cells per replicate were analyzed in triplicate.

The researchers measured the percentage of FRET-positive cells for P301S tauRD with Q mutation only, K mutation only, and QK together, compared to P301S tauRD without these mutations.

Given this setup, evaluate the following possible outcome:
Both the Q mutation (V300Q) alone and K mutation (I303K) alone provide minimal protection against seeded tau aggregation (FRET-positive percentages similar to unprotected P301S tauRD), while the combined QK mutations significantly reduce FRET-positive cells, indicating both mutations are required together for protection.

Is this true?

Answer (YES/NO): NO